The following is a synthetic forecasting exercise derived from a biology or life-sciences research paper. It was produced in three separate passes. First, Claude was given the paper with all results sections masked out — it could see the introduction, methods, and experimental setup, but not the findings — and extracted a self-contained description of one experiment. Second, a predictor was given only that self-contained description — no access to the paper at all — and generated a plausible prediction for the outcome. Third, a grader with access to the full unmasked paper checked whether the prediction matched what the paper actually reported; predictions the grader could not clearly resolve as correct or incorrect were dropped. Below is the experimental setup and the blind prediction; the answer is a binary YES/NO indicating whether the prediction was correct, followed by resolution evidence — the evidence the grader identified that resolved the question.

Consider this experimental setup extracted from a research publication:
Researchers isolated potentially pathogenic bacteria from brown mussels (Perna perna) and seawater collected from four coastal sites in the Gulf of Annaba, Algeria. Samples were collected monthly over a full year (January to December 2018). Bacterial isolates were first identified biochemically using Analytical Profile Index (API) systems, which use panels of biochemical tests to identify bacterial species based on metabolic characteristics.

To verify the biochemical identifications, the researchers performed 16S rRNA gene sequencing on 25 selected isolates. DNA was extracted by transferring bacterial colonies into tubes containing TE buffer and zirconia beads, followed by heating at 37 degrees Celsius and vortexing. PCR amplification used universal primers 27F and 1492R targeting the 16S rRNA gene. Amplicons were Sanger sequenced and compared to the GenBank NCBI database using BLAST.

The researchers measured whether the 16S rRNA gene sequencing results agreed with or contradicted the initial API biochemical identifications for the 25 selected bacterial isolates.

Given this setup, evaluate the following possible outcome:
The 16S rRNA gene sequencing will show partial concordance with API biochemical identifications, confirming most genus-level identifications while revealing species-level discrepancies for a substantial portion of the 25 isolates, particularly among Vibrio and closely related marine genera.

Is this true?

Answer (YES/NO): NO